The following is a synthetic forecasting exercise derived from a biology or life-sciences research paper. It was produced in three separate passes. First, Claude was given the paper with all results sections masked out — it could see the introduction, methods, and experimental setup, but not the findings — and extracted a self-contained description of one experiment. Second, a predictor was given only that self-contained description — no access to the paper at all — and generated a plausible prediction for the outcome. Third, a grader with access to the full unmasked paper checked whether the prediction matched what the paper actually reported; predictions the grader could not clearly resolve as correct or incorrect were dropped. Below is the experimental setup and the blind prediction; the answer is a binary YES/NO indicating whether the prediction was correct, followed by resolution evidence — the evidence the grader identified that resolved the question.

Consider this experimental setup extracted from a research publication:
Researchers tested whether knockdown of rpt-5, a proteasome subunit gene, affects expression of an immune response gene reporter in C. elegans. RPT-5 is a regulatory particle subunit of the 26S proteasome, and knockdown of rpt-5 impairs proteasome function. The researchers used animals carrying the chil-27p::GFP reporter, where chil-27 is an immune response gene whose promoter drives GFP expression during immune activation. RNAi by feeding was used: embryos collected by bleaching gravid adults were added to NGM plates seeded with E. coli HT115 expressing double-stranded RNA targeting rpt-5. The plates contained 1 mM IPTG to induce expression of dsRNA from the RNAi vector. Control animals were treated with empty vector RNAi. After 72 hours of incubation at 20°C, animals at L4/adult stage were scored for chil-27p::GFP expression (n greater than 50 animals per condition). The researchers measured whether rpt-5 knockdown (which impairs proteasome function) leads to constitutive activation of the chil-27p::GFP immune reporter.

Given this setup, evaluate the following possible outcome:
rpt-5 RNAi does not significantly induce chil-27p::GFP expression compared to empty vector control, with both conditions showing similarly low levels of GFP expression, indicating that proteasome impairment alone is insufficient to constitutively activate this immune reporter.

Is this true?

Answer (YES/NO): NO